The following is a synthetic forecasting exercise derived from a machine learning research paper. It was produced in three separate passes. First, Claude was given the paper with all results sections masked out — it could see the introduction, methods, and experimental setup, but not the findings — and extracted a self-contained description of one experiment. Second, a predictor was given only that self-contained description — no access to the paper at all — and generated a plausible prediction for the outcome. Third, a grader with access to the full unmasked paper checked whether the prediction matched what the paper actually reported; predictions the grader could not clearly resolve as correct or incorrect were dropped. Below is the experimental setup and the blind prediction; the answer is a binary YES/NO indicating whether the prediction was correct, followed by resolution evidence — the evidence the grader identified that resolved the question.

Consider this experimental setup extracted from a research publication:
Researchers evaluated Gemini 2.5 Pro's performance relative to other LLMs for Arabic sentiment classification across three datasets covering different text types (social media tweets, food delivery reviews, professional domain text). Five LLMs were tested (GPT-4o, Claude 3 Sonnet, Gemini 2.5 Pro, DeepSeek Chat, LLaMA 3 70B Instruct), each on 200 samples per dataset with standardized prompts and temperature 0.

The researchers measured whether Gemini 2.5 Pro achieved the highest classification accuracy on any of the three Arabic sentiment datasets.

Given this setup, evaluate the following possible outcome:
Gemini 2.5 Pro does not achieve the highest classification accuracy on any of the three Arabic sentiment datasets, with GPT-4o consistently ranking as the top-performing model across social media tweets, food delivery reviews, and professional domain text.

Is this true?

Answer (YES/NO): NO